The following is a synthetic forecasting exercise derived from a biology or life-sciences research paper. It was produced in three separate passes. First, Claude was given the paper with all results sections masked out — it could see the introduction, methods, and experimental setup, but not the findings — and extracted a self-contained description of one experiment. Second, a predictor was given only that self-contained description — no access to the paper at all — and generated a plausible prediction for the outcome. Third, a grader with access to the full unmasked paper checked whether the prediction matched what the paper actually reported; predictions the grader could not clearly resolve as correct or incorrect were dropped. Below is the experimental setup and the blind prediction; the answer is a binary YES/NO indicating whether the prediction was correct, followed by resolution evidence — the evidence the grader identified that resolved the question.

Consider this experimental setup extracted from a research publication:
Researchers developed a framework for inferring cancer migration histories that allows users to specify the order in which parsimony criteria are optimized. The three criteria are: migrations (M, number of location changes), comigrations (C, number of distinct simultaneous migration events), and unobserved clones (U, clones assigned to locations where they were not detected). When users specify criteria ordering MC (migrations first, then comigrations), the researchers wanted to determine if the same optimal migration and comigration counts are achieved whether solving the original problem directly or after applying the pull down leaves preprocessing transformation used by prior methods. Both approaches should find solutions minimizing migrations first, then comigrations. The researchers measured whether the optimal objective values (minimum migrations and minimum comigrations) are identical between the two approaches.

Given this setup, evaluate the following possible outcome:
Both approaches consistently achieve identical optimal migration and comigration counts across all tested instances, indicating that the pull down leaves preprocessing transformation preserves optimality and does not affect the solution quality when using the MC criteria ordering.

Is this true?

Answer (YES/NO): YES